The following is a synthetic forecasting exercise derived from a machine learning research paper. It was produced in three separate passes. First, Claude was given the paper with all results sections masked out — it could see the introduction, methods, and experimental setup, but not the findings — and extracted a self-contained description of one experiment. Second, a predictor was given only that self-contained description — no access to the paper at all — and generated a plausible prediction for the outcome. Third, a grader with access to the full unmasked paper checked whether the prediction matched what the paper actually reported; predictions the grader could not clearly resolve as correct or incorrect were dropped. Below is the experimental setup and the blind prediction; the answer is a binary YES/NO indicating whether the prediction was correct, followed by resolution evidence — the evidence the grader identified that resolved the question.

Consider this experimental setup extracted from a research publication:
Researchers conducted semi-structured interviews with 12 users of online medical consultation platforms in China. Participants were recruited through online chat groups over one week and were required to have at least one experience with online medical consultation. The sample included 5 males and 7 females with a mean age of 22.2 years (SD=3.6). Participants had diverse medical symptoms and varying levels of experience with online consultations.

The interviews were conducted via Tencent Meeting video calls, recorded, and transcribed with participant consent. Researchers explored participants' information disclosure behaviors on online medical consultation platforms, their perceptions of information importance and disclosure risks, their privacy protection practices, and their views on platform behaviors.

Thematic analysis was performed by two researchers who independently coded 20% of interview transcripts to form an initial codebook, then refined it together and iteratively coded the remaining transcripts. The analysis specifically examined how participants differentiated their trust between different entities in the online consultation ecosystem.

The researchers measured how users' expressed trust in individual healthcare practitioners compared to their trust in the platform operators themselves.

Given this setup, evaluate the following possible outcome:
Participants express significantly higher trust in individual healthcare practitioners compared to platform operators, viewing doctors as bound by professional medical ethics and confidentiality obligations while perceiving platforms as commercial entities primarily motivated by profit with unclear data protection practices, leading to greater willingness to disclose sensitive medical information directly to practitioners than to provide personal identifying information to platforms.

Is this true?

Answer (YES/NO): YES